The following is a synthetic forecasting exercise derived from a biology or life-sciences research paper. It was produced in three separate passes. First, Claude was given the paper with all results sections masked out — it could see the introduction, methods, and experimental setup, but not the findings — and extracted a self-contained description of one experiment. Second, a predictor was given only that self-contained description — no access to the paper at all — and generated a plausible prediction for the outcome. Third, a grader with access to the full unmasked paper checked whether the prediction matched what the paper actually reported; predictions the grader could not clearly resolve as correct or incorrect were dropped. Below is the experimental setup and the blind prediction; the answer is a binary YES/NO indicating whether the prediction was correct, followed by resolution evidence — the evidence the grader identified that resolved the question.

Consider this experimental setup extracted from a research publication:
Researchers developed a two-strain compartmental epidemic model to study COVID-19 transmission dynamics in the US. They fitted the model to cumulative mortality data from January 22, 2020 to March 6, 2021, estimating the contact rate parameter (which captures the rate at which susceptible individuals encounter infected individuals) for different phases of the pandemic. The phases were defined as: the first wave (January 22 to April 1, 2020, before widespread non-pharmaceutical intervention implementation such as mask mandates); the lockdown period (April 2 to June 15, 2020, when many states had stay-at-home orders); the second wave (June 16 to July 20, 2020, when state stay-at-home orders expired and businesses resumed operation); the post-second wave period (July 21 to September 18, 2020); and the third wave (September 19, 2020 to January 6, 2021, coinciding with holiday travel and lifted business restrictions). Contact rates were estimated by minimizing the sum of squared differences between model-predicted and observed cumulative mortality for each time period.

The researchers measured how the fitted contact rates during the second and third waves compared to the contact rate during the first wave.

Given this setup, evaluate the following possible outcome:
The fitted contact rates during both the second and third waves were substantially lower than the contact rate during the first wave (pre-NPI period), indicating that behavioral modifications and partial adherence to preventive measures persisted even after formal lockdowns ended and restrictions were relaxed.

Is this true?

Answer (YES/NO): YES